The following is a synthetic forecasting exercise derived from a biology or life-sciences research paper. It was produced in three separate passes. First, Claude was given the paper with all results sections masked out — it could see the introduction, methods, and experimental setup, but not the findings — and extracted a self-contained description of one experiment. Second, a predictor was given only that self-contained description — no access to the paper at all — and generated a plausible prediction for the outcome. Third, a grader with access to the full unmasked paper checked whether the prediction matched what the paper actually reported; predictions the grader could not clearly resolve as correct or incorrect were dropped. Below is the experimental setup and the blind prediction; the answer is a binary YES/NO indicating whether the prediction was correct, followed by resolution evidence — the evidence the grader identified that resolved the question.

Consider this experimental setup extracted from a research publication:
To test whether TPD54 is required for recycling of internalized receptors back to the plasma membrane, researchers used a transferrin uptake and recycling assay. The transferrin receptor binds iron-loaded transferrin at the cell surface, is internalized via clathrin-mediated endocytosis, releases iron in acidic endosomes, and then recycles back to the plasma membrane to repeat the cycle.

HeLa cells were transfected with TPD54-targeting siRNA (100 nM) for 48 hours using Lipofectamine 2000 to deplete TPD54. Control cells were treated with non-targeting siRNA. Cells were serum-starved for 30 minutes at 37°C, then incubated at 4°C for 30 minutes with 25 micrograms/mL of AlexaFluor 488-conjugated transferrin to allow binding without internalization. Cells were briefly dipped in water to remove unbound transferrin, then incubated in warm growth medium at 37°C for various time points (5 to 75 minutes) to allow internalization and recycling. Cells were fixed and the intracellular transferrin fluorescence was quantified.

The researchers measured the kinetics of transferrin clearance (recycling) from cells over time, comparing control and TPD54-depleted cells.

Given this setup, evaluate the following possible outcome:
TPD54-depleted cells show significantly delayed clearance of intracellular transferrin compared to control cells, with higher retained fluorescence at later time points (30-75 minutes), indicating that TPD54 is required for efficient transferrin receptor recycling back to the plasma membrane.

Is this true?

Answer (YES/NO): YES